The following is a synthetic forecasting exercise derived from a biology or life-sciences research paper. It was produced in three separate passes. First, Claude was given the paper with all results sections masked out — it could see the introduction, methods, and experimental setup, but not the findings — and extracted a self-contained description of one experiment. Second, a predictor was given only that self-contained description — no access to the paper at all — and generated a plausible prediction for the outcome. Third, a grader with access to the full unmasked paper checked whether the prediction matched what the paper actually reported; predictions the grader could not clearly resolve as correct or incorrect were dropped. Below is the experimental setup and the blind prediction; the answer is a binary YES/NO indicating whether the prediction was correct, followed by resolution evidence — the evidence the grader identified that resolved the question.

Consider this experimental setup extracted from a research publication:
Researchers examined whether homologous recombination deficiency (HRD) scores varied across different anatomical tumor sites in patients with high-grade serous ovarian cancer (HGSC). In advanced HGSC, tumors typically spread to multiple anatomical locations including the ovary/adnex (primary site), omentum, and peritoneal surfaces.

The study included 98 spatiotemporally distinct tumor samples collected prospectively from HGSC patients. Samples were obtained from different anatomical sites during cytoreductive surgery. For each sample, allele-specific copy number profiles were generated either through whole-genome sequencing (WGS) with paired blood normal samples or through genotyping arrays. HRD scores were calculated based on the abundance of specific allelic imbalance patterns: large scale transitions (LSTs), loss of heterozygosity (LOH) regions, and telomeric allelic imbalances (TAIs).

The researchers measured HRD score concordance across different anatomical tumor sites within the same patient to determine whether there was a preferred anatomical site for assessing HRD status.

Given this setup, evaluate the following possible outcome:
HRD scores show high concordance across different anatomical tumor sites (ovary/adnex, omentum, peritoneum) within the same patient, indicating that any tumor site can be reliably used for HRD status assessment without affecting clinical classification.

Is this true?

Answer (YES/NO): NO